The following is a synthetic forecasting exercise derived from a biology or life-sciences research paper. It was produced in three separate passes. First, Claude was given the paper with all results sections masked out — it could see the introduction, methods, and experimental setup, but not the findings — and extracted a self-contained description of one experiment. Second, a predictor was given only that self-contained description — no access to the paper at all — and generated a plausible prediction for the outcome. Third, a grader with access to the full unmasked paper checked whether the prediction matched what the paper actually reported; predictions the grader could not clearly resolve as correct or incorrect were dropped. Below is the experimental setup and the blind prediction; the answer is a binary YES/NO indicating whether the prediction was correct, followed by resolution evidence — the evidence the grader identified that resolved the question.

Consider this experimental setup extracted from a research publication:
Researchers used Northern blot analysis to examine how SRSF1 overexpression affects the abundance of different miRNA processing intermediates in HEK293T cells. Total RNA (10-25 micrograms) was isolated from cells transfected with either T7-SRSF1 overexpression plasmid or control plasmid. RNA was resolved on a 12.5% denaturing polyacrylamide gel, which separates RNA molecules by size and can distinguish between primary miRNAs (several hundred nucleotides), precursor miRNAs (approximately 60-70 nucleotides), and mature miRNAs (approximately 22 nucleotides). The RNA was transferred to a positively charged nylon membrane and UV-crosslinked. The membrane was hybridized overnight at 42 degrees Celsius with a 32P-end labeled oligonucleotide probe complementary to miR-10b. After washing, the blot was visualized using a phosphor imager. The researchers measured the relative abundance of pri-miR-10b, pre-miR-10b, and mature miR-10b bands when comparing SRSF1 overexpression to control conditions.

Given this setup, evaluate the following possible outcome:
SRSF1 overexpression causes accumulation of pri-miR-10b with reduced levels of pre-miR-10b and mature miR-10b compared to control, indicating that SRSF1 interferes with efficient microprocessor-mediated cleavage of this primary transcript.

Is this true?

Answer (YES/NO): NO